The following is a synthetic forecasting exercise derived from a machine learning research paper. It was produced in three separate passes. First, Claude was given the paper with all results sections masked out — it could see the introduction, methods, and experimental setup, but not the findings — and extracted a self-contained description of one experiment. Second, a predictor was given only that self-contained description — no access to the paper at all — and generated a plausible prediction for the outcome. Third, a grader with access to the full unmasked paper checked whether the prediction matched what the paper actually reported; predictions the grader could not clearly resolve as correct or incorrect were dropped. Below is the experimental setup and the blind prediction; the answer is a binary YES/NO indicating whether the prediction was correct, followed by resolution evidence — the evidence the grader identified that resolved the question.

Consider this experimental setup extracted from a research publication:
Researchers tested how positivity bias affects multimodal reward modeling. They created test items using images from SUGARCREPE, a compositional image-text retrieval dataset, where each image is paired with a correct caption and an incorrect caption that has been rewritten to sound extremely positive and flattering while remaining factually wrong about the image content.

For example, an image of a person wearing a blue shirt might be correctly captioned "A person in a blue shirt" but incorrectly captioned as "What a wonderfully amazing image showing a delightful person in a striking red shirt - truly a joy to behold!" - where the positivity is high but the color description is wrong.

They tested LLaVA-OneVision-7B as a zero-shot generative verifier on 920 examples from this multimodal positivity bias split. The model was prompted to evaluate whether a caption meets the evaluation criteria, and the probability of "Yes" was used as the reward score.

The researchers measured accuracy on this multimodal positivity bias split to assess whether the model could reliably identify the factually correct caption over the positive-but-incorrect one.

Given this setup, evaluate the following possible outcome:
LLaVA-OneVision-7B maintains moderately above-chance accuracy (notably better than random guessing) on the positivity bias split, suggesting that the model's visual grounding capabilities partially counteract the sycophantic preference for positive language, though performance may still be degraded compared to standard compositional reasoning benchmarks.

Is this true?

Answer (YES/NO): NO